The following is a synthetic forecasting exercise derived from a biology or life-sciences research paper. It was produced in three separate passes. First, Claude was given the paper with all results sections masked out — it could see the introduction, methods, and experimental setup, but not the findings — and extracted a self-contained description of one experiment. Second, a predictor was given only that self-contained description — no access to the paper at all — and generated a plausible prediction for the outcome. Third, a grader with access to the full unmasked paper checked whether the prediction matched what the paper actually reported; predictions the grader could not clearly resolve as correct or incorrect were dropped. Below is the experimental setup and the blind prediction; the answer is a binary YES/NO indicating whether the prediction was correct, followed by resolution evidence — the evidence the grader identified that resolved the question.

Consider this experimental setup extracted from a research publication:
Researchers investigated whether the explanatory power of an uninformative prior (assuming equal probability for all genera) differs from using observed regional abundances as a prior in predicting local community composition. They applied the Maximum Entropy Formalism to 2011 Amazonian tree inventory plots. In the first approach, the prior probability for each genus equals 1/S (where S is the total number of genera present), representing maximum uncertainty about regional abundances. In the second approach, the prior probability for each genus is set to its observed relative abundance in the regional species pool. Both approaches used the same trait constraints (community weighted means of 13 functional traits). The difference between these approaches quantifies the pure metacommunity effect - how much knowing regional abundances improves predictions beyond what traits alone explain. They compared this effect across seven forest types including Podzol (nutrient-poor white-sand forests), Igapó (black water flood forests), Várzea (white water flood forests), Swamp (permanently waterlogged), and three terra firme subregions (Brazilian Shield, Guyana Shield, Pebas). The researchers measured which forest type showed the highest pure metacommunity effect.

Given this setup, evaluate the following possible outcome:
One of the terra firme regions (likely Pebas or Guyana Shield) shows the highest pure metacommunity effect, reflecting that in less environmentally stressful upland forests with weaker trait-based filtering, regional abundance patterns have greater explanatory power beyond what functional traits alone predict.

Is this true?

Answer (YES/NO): YES